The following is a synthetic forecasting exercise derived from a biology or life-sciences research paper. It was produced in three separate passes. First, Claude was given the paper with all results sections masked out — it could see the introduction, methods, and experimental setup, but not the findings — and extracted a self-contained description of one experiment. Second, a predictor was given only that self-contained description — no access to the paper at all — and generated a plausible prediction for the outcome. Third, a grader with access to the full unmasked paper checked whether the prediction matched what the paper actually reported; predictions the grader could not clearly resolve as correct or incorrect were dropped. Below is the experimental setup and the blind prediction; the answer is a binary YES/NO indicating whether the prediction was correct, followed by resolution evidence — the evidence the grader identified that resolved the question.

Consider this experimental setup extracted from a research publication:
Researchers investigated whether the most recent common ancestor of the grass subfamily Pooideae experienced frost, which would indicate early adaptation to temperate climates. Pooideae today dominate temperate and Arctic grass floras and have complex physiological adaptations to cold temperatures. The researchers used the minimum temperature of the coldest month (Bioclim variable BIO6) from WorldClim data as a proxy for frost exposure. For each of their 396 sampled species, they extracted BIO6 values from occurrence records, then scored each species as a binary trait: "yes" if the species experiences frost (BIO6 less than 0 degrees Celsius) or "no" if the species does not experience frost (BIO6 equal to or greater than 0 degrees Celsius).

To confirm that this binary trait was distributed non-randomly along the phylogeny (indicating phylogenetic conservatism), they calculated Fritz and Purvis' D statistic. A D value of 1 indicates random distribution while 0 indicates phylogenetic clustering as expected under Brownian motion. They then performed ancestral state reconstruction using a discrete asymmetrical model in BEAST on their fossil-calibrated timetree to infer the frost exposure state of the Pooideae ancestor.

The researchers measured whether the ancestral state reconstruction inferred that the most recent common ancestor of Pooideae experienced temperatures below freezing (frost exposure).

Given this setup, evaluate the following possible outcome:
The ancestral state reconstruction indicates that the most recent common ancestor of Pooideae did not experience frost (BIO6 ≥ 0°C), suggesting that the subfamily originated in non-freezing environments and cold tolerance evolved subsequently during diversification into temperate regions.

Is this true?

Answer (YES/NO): NO